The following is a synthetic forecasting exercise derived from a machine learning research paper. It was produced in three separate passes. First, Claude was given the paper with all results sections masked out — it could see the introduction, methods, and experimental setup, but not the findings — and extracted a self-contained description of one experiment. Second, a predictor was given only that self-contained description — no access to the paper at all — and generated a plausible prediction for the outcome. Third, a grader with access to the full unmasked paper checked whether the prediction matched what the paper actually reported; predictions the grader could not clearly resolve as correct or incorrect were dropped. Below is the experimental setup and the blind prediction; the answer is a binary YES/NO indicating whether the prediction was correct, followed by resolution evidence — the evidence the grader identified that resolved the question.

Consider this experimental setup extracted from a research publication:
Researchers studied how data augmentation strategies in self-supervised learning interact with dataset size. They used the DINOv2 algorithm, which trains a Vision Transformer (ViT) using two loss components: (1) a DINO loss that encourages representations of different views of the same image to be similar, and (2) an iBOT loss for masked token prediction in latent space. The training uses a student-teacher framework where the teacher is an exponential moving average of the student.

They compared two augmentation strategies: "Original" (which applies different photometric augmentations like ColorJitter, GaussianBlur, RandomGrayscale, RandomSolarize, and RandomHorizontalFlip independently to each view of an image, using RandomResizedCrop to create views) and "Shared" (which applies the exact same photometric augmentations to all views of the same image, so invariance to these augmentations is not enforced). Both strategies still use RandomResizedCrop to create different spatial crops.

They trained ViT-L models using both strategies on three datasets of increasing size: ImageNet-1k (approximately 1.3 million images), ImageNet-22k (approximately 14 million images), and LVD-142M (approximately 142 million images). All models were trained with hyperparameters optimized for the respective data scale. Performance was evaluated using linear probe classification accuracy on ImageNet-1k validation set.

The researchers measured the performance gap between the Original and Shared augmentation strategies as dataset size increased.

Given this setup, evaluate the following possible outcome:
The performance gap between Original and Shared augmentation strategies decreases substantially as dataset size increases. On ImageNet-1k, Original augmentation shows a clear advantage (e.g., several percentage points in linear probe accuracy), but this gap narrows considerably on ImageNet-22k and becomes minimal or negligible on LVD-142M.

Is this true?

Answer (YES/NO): NO